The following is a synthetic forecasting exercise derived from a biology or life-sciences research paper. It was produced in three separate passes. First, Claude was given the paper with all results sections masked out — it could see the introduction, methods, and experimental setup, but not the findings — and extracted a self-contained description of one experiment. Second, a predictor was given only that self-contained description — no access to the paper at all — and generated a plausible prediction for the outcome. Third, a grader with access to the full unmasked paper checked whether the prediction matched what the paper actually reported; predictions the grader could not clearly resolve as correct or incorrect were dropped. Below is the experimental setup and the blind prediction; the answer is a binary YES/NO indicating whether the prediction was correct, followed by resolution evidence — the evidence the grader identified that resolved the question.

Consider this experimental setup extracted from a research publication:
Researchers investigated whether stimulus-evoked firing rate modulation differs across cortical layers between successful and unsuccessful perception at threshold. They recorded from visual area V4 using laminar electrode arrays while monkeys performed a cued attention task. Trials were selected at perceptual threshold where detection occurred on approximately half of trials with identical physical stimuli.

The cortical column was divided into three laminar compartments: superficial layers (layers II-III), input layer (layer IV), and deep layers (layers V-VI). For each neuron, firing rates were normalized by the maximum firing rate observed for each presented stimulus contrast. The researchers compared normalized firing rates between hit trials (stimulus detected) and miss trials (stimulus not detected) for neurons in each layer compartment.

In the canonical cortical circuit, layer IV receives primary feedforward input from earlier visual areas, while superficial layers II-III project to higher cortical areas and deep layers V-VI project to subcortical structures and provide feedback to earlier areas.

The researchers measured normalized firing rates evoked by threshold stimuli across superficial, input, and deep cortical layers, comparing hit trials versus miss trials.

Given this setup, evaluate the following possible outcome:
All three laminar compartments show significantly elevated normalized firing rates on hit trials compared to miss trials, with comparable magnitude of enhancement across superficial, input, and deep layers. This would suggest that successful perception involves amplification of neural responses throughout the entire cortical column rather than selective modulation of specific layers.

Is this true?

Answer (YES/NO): NO